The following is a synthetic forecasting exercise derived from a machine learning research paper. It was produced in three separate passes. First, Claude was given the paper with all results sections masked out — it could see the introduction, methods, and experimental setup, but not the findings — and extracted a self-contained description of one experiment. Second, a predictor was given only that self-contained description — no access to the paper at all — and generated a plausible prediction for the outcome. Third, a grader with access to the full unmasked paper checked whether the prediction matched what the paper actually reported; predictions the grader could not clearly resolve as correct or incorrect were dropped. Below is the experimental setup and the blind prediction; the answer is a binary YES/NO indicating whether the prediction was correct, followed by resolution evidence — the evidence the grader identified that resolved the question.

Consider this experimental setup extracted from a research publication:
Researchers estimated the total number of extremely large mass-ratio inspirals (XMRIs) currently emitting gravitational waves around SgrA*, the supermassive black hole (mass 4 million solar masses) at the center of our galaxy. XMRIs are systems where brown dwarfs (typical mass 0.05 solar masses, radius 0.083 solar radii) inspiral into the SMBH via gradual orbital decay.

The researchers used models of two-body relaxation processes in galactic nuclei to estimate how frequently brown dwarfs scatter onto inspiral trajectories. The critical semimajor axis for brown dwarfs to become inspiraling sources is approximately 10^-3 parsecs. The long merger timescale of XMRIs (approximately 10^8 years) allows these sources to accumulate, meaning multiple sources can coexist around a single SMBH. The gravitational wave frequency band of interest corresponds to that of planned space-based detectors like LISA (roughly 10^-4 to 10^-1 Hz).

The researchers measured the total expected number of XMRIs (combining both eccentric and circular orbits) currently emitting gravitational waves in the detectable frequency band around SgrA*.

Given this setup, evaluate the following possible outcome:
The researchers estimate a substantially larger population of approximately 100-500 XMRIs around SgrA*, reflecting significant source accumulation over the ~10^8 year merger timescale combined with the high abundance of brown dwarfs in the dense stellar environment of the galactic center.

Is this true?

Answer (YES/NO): NO